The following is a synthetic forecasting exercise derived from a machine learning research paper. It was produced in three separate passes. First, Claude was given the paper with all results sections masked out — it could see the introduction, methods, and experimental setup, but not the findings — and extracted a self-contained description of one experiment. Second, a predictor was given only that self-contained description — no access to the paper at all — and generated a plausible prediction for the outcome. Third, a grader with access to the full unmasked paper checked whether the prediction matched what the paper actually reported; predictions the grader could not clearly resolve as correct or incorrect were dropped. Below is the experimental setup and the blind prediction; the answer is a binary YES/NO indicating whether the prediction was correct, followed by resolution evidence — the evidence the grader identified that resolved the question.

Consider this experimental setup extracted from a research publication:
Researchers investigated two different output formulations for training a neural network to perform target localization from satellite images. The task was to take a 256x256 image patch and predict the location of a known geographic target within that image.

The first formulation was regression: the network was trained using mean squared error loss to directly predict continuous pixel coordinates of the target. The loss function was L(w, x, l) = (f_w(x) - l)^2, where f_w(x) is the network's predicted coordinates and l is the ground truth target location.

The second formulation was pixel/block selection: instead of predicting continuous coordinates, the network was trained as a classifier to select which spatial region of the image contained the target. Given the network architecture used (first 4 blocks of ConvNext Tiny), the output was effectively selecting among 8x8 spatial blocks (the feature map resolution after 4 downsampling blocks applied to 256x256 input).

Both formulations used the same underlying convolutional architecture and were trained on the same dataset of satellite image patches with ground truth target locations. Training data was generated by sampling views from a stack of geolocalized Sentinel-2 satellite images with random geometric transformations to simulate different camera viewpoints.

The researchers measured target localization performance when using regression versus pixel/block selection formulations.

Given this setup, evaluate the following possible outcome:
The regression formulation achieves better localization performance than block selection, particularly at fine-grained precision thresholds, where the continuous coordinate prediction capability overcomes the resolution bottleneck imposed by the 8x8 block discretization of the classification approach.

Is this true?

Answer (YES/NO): NO